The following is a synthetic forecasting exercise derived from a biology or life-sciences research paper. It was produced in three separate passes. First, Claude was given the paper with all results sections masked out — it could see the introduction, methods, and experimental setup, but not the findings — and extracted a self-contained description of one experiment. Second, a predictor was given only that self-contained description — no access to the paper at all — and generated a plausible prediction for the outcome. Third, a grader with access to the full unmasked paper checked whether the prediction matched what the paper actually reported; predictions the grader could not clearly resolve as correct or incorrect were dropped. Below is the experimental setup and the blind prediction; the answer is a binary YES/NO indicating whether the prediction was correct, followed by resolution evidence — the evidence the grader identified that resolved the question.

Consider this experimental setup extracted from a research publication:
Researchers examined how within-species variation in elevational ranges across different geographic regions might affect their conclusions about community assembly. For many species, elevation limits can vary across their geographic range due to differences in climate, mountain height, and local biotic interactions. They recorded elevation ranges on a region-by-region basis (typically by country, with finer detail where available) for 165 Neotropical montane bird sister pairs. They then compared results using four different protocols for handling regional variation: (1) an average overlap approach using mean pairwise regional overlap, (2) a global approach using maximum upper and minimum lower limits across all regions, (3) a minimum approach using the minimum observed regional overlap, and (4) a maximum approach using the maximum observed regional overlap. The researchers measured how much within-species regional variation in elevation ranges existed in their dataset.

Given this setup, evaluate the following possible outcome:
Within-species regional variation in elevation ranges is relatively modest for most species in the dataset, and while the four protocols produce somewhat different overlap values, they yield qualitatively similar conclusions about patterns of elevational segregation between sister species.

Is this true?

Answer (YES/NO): YES